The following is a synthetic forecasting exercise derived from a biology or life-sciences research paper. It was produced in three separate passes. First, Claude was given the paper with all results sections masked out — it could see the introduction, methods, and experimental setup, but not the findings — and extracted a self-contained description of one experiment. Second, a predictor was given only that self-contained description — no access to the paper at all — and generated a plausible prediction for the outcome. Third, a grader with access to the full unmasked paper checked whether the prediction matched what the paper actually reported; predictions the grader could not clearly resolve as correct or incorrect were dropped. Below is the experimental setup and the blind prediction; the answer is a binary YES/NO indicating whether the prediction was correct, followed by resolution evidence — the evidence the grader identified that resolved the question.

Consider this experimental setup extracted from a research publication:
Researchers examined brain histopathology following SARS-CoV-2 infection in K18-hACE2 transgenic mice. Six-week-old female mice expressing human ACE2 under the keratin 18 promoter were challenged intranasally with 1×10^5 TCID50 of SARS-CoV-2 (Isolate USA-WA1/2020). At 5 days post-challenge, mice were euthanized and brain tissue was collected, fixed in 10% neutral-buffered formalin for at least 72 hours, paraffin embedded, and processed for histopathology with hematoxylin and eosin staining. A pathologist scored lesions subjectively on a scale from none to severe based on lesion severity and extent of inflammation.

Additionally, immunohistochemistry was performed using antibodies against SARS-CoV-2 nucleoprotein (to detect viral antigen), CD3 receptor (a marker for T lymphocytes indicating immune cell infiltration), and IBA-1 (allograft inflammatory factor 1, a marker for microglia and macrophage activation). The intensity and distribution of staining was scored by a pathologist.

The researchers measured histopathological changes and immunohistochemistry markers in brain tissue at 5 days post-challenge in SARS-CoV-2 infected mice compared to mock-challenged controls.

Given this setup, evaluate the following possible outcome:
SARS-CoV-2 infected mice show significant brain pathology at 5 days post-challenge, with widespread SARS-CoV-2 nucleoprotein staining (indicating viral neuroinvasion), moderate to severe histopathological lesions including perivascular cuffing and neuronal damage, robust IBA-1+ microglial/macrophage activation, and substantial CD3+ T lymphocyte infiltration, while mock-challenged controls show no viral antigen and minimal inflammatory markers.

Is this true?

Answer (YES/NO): NO